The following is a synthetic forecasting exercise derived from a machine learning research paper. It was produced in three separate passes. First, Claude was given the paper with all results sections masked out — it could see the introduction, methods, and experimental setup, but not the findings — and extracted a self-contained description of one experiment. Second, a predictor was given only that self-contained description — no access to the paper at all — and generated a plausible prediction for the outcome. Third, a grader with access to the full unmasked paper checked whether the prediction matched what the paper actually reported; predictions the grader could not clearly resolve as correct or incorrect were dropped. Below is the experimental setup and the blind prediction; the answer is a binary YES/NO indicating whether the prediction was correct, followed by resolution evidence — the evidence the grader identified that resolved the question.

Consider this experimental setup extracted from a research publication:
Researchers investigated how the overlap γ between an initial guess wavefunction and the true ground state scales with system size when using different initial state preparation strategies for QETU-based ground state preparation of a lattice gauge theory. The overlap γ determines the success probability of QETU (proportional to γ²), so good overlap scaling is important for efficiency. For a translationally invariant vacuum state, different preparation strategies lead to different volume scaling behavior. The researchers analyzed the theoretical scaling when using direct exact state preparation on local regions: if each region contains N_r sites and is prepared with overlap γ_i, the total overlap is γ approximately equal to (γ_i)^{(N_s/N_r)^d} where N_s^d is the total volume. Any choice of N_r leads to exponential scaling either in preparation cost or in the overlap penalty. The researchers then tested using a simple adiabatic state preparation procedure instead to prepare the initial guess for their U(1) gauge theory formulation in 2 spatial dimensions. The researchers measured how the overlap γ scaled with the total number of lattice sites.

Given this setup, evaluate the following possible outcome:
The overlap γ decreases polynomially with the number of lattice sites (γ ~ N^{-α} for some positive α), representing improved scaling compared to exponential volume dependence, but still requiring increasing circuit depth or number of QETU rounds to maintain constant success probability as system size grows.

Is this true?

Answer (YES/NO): YES